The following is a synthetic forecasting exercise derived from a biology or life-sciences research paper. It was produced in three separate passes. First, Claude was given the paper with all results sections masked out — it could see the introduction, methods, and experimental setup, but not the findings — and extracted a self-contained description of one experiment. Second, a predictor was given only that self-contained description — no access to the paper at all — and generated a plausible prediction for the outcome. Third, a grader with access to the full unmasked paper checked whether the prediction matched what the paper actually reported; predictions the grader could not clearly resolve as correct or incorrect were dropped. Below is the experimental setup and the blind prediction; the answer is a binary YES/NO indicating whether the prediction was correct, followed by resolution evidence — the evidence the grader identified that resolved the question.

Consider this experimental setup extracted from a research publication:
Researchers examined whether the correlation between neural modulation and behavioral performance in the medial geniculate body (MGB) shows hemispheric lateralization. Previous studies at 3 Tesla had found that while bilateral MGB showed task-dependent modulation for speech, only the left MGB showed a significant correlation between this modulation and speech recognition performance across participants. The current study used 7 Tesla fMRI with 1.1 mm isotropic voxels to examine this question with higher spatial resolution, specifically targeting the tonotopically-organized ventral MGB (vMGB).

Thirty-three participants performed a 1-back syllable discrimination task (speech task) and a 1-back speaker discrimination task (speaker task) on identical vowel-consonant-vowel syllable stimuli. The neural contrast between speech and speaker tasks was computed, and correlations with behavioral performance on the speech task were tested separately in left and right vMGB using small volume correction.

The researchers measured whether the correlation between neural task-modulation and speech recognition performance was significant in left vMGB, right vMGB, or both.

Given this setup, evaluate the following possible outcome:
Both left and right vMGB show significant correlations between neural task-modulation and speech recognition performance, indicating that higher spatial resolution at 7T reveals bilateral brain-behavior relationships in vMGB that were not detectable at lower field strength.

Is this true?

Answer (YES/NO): NO